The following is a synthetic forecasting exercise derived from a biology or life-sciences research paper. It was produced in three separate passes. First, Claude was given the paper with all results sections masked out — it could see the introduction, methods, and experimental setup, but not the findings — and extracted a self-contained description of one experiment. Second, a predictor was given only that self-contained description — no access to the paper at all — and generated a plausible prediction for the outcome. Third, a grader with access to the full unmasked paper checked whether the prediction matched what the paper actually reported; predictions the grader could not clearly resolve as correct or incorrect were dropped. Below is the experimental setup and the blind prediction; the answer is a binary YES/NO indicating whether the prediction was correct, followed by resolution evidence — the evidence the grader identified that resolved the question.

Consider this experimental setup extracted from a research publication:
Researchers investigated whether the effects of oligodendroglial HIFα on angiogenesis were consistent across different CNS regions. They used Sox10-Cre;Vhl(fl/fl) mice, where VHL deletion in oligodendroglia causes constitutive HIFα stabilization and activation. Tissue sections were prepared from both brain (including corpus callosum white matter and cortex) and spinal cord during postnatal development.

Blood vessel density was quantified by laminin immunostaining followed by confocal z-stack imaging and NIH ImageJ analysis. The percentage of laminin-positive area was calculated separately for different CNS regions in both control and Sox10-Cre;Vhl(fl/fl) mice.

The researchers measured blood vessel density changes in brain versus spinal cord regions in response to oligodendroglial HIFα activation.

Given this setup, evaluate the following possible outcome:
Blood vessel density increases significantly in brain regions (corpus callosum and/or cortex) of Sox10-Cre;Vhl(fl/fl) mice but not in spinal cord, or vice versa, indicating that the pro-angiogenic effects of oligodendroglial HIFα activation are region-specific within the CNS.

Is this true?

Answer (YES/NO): NO